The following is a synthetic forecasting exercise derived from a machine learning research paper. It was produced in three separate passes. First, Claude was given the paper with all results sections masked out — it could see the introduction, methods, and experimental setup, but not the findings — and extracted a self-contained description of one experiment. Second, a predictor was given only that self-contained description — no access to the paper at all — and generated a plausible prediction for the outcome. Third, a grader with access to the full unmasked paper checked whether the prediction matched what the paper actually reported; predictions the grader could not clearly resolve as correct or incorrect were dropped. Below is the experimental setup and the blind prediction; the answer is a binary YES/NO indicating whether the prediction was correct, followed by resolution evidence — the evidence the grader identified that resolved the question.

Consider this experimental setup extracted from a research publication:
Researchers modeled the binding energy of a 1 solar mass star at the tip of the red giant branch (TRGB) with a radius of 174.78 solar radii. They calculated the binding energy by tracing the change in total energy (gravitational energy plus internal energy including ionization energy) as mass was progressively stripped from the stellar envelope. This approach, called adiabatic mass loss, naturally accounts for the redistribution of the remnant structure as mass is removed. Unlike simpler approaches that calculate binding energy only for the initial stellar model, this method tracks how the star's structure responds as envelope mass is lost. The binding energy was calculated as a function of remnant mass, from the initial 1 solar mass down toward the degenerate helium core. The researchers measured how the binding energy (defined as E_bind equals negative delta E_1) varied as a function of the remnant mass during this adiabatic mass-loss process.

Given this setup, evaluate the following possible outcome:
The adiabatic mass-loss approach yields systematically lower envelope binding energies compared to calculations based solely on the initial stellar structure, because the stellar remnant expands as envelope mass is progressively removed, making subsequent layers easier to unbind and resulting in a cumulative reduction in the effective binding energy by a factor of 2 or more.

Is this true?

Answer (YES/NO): NO